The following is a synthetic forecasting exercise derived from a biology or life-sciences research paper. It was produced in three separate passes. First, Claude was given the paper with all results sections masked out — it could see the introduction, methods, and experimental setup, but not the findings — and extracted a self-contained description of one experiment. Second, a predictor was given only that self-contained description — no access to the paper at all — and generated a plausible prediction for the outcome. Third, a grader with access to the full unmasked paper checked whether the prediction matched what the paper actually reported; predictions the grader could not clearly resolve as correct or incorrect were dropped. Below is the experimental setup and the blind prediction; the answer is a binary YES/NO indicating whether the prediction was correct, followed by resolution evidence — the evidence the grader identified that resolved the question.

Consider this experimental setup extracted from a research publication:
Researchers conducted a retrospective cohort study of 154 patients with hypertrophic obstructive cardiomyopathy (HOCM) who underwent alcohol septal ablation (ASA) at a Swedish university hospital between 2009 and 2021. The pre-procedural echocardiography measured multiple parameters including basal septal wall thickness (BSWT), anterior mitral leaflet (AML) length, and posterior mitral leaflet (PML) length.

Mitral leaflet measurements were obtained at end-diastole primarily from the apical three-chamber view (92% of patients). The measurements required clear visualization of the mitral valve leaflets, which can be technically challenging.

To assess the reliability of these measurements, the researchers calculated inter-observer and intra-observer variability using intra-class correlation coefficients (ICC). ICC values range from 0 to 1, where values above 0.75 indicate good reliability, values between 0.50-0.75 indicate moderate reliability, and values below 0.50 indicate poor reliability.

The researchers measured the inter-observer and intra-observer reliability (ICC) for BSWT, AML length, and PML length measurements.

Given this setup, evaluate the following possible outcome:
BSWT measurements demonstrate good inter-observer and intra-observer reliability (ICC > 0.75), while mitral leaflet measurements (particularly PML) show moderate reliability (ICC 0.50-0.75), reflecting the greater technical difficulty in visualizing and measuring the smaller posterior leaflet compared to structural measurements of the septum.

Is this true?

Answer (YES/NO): NO